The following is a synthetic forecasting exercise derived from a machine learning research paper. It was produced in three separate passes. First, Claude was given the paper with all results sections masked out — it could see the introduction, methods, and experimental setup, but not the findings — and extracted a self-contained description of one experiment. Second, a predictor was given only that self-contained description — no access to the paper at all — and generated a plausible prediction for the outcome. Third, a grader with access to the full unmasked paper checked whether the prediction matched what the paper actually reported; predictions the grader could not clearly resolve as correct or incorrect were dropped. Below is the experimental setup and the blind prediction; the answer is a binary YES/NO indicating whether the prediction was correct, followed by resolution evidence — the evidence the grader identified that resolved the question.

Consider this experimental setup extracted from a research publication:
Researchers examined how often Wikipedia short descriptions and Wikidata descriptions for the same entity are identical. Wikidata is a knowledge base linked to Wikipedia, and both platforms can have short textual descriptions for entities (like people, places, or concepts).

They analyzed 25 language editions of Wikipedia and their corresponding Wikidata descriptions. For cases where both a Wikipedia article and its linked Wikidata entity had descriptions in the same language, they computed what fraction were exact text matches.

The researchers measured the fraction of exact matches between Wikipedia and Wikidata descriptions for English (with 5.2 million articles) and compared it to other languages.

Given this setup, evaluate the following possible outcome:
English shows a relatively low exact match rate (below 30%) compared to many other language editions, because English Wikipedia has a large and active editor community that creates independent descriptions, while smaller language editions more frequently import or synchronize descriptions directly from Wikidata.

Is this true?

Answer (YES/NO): NO